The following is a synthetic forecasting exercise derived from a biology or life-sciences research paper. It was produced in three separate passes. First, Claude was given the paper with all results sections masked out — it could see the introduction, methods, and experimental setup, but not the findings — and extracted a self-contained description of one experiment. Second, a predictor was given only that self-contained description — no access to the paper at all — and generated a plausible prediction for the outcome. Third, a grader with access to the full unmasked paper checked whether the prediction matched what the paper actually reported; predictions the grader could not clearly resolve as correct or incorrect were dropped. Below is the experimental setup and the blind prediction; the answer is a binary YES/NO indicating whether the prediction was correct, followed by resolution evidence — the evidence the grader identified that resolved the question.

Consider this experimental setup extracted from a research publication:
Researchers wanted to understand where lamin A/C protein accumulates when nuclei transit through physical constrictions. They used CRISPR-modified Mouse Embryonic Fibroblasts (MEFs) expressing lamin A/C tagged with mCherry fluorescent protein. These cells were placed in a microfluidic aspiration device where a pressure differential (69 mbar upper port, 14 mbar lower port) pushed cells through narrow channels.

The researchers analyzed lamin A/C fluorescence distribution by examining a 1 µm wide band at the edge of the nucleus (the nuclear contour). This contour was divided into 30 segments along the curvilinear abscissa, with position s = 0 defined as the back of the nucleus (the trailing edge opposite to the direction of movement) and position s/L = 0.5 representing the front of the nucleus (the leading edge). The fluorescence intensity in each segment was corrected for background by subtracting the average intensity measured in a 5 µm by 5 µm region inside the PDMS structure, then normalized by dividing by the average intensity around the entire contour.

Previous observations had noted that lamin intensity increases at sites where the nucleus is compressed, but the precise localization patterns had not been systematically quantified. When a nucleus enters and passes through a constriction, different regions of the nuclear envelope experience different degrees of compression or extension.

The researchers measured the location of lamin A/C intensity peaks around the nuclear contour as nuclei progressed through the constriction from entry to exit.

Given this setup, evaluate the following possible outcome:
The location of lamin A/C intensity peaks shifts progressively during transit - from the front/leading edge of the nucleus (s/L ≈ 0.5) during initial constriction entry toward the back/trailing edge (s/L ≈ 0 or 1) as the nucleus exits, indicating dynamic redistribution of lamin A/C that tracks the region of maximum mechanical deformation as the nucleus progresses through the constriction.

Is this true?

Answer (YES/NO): NO